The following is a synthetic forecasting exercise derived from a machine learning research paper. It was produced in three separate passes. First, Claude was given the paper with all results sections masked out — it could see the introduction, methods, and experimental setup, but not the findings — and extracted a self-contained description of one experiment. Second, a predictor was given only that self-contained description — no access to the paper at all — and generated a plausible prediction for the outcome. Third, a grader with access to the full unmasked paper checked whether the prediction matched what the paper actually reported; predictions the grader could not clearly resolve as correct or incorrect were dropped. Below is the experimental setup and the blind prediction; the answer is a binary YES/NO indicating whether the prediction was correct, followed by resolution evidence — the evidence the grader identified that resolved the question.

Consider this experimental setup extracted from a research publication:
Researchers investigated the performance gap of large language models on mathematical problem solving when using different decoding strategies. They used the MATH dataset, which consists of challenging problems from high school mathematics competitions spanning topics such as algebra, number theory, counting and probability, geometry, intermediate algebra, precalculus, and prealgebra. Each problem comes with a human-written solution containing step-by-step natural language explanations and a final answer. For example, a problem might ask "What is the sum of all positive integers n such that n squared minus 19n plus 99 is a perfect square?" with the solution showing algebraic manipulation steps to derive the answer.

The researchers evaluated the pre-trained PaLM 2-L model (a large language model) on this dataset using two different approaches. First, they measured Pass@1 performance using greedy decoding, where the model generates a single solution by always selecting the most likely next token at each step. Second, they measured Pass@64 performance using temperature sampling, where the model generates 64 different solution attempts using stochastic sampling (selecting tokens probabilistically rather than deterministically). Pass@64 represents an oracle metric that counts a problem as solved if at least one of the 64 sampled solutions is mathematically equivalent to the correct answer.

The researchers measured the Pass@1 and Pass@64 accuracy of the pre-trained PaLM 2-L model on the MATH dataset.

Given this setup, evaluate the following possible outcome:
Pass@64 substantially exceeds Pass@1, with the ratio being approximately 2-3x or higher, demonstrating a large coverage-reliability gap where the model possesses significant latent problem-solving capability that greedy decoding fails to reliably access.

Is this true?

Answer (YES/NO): YES